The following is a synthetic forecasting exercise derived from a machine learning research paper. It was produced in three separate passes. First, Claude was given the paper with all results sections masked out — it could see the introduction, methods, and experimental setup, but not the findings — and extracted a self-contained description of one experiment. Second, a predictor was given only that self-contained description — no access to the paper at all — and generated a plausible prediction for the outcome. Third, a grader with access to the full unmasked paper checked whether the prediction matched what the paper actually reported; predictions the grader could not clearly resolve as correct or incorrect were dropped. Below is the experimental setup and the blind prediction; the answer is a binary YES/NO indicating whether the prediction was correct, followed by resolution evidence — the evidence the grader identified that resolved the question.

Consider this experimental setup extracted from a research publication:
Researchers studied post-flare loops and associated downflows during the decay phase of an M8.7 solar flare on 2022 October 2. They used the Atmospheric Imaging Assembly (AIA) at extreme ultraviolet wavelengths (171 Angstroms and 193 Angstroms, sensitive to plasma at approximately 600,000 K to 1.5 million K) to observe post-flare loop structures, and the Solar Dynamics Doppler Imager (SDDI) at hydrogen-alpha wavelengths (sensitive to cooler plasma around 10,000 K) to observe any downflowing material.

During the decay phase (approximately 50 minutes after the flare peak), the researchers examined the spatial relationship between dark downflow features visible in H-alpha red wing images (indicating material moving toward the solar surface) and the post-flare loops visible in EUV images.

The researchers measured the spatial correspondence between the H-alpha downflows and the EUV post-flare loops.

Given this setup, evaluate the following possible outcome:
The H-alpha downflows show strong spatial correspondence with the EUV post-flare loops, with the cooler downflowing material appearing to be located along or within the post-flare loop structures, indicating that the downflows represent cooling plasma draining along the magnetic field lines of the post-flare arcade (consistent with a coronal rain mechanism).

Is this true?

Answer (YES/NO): YES